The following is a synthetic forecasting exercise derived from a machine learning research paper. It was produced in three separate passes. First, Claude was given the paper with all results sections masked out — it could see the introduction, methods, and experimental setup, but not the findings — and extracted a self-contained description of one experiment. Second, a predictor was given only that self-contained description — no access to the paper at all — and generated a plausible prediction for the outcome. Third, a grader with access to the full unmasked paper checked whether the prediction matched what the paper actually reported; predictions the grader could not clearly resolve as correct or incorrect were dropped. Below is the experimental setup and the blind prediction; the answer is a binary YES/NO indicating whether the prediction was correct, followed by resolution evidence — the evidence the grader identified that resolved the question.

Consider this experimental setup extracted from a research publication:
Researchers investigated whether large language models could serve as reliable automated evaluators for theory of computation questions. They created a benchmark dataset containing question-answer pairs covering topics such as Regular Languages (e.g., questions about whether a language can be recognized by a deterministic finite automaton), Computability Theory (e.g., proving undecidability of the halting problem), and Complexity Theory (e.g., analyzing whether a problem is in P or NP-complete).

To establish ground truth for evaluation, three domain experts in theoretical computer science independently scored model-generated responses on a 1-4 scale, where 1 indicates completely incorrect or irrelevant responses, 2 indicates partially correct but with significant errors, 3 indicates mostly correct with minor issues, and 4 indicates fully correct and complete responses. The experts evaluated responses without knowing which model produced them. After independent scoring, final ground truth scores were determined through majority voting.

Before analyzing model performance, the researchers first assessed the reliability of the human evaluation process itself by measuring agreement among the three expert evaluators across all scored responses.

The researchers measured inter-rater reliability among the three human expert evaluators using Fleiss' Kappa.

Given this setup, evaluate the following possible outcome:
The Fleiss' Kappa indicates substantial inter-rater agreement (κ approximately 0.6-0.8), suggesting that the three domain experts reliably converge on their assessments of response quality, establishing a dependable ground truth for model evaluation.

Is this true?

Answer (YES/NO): YES